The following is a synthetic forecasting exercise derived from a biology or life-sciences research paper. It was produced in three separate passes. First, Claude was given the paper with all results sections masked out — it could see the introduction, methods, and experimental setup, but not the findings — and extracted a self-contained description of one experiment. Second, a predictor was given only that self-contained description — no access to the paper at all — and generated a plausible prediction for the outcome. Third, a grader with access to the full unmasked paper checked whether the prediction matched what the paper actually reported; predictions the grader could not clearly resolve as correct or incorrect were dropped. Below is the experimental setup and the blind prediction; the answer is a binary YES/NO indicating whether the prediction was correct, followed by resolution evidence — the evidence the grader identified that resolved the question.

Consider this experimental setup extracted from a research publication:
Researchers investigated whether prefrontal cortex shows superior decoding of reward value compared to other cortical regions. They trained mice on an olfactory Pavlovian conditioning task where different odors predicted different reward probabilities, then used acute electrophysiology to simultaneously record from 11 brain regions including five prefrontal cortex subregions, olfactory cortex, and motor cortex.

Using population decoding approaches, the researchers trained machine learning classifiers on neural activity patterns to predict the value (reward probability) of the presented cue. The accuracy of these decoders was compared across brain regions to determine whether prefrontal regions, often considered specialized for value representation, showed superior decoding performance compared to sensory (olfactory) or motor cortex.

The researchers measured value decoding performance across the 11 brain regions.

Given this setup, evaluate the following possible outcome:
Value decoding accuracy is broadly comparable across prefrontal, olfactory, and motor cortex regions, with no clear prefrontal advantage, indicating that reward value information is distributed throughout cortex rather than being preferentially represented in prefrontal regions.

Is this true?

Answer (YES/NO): YES